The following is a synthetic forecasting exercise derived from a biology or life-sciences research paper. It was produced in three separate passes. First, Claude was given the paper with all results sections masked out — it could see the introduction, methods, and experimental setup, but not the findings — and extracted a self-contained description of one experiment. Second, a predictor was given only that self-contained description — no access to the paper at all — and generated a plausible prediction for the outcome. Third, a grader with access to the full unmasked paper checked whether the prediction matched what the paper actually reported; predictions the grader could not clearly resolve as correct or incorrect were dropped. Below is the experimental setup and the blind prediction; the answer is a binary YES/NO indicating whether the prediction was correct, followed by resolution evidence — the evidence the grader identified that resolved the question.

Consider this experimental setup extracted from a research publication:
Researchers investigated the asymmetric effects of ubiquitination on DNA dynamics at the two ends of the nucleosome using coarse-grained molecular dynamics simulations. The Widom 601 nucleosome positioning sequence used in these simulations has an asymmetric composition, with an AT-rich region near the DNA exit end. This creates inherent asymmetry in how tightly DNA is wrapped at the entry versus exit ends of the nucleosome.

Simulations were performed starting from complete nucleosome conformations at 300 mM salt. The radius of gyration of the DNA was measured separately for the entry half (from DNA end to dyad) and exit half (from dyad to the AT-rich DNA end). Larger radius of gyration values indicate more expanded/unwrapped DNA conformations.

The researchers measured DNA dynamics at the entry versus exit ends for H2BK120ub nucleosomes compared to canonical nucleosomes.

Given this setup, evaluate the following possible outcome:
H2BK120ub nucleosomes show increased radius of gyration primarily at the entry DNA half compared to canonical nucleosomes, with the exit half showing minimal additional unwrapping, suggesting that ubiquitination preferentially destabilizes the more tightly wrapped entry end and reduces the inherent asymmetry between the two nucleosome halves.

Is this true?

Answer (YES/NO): NO